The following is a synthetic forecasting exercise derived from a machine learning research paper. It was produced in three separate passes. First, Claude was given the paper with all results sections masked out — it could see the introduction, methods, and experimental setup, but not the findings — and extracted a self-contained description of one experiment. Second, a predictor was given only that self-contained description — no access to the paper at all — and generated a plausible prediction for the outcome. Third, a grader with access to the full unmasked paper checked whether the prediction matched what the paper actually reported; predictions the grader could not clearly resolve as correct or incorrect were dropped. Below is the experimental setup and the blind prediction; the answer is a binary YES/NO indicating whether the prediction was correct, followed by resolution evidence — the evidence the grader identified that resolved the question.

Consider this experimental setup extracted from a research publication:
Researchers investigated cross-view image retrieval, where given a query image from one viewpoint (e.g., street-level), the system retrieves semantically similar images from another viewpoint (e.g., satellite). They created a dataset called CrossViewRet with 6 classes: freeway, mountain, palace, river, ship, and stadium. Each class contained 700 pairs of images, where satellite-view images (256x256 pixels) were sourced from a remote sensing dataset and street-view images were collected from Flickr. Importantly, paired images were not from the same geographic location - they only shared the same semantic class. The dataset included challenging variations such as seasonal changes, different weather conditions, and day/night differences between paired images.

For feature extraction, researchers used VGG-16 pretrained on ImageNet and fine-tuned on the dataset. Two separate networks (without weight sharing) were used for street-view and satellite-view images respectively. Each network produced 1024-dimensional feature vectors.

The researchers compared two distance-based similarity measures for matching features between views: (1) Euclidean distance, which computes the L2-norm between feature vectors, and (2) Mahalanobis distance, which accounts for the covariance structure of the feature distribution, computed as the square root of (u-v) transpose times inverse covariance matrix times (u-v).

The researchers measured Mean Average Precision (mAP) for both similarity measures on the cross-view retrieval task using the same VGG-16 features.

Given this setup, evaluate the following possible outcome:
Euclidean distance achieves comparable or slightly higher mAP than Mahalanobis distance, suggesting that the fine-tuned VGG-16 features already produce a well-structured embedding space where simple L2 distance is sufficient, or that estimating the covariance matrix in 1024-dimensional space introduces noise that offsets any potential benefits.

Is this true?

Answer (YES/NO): YES